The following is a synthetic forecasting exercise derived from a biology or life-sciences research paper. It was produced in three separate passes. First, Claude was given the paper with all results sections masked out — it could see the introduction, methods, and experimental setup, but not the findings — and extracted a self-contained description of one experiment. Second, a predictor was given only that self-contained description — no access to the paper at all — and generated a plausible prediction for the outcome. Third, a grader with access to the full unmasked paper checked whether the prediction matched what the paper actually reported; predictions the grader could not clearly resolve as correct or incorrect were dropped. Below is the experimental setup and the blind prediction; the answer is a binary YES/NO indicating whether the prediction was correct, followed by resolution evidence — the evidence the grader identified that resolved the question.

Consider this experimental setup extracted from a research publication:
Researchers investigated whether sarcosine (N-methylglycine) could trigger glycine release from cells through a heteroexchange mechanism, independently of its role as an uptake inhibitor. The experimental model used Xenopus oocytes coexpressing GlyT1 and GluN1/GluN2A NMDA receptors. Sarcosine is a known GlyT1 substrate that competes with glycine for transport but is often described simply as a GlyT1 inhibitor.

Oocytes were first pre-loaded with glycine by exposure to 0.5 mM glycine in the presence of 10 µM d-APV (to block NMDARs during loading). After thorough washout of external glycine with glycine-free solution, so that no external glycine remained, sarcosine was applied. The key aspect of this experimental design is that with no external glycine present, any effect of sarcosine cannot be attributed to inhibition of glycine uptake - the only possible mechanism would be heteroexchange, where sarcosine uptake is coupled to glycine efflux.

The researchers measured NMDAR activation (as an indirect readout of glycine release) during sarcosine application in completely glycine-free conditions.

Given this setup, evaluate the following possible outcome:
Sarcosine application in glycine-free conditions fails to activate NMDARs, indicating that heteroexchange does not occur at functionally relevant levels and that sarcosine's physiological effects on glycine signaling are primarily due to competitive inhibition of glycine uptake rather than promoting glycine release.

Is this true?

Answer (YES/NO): NO